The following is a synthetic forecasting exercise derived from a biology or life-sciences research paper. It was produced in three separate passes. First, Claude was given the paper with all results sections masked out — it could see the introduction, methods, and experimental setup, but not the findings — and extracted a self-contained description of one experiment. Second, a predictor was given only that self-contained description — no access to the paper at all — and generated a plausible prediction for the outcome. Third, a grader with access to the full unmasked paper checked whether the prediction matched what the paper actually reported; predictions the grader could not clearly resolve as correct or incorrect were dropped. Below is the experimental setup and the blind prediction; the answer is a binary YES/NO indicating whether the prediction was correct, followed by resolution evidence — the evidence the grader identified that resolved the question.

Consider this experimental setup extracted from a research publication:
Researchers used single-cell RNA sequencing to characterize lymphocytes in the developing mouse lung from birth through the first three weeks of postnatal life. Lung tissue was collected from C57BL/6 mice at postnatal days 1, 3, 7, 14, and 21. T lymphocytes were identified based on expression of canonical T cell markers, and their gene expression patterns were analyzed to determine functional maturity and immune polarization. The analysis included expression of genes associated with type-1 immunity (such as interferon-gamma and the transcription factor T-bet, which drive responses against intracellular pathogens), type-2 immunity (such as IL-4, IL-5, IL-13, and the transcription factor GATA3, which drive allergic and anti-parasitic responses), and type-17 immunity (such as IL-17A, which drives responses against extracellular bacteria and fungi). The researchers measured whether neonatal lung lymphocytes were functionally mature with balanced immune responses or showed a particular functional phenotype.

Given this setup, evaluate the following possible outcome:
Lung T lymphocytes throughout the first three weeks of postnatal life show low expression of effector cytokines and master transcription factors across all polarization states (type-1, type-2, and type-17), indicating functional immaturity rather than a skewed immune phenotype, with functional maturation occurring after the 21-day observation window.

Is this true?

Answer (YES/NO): NO